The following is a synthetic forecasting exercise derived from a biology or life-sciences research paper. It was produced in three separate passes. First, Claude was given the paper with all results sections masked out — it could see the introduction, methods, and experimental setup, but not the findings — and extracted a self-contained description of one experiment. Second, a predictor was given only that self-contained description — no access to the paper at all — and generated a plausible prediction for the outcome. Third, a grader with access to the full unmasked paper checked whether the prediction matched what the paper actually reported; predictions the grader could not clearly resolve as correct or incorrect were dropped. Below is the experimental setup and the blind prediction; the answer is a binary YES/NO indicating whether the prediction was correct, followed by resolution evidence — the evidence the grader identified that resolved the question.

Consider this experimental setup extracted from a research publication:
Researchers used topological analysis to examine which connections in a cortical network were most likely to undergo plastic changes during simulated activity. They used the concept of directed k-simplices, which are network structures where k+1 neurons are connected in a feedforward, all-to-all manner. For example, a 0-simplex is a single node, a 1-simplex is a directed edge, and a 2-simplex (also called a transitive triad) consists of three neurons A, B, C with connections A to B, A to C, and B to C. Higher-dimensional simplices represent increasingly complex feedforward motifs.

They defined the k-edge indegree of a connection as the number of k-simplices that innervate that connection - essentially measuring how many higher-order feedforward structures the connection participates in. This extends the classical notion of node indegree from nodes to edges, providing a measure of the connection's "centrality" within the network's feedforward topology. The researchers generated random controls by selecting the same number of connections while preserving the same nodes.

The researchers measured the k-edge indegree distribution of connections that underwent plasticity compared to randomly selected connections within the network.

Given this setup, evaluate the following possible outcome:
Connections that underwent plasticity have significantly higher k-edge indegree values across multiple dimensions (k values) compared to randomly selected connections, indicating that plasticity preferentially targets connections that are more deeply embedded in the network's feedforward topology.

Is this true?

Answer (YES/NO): YES